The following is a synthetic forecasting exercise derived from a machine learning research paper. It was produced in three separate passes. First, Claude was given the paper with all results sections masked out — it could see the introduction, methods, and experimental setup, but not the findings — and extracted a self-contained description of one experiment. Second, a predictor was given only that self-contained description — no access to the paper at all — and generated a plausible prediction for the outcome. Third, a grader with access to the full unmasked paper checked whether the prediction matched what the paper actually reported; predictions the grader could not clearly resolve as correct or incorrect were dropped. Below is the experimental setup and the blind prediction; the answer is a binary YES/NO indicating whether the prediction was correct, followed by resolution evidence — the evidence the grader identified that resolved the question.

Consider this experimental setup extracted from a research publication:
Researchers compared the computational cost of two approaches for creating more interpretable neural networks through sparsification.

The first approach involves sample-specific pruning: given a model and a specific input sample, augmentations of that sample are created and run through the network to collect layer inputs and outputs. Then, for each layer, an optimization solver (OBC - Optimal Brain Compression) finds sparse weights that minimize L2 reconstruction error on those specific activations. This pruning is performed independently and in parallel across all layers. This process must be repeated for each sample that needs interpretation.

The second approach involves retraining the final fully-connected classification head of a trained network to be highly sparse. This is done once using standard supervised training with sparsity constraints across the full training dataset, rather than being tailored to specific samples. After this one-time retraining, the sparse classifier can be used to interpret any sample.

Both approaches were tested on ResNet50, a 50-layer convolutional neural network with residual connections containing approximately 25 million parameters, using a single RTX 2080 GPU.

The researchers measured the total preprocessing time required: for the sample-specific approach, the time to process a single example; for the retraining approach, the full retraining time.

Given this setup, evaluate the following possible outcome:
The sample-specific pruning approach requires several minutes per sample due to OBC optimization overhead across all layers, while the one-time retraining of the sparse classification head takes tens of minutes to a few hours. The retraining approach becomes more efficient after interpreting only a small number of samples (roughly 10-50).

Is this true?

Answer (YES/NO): NO